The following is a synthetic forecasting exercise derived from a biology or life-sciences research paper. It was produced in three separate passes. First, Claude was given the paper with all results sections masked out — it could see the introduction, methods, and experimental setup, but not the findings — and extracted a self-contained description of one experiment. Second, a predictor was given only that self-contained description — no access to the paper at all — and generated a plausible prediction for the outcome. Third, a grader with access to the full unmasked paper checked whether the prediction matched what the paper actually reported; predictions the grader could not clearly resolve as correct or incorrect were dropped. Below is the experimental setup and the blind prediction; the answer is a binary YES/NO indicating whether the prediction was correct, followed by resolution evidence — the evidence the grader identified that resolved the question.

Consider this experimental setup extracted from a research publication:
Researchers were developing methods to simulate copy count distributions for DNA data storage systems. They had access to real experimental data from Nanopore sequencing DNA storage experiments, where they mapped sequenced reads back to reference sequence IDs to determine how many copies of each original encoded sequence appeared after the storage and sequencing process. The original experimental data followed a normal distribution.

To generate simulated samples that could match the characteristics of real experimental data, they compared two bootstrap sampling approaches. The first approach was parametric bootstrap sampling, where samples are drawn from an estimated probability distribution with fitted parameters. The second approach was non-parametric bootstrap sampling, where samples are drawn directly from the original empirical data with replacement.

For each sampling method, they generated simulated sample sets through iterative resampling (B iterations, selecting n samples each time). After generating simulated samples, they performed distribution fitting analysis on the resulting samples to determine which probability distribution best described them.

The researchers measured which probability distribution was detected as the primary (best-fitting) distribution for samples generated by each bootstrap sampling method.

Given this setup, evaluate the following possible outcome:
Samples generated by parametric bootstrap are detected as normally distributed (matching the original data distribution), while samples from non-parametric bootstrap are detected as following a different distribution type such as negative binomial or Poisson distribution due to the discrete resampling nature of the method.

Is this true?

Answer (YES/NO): NO